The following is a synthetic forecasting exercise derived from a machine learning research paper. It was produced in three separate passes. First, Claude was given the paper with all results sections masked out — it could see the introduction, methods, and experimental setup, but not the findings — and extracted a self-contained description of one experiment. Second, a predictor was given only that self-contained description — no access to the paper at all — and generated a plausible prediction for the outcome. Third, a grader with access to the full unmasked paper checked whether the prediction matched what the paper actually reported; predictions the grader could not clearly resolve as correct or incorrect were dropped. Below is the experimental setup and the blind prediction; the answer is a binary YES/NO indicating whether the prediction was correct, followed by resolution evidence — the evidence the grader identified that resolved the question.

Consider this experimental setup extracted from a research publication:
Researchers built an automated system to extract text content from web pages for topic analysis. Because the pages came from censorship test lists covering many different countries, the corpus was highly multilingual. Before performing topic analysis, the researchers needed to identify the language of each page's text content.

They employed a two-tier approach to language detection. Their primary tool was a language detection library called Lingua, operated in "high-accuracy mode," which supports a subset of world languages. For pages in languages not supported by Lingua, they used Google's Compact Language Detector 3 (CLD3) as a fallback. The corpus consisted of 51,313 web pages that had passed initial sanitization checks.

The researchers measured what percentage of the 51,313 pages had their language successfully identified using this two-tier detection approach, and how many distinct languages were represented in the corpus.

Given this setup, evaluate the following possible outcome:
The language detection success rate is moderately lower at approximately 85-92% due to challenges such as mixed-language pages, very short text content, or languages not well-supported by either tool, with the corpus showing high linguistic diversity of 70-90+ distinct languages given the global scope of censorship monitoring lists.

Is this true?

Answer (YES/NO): NO